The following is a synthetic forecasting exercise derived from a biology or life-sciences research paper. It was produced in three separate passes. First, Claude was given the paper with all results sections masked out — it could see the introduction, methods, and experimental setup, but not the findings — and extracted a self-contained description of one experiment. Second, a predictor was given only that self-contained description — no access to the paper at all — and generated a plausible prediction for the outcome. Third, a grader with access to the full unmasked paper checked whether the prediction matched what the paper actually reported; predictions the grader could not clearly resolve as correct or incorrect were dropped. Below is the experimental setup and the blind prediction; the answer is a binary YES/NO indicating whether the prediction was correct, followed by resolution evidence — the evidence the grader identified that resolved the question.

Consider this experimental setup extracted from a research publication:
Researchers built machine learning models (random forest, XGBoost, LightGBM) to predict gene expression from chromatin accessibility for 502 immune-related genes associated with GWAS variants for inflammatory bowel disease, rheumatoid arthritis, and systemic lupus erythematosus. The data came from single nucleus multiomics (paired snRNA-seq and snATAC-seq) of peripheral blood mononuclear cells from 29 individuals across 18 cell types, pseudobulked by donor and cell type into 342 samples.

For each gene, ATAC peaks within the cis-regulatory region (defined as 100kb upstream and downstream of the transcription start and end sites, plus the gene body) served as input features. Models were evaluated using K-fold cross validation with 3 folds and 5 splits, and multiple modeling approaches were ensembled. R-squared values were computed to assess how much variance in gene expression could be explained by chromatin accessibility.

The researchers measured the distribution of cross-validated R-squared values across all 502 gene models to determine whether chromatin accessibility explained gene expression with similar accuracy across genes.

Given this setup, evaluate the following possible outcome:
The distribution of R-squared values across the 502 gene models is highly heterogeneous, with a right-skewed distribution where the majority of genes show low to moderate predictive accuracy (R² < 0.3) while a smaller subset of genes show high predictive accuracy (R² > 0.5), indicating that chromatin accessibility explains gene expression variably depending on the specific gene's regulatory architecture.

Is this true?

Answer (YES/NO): YES